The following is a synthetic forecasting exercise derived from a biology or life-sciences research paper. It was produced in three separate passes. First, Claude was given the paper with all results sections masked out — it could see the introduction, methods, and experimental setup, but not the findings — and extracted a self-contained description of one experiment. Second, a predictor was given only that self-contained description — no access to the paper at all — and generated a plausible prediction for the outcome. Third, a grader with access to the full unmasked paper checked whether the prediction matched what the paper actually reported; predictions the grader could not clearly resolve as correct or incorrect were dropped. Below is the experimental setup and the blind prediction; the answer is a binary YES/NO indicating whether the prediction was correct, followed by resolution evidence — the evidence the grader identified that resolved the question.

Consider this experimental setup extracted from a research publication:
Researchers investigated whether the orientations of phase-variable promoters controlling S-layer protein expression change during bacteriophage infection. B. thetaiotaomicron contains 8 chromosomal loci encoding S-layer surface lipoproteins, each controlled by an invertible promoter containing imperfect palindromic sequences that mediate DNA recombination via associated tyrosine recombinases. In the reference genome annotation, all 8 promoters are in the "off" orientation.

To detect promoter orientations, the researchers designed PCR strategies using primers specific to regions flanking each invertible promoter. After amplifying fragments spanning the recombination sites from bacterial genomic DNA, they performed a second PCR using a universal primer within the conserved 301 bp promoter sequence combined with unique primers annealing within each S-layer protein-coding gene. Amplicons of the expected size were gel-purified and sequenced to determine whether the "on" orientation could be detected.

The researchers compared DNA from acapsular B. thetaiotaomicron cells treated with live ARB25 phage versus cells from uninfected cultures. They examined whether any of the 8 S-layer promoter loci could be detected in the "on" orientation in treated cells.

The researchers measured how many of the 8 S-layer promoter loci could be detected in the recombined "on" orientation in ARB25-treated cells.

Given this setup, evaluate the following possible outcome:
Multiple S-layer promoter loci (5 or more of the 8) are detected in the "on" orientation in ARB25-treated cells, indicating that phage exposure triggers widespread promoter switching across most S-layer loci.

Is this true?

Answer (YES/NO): YES